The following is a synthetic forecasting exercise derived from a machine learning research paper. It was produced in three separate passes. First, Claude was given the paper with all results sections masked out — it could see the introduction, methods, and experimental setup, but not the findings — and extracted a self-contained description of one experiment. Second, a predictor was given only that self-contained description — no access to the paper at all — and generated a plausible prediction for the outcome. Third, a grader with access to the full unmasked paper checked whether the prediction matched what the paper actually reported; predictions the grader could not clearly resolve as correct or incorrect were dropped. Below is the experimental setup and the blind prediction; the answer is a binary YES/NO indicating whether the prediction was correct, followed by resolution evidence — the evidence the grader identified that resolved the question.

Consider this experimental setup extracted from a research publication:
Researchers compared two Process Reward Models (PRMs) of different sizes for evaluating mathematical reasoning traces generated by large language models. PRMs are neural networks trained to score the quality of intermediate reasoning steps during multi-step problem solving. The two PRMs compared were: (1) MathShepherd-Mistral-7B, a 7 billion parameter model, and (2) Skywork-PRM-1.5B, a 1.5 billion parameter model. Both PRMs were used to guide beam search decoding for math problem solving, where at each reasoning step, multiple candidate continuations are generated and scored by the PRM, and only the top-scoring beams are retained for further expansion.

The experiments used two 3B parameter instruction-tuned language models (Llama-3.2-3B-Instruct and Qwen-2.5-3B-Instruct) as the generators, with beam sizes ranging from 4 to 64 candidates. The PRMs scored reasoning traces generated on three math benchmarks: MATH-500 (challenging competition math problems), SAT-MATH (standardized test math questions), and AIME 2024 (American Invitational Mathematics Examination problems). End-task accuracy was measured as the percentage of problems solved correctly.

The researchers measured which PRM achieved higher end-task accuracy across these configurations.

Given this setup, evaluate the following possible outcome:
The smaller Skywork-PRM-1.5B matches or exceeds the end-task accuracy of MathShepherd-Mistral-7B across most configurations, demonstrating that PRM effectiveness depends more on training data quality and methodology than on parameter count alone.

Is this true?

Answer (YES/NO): NO